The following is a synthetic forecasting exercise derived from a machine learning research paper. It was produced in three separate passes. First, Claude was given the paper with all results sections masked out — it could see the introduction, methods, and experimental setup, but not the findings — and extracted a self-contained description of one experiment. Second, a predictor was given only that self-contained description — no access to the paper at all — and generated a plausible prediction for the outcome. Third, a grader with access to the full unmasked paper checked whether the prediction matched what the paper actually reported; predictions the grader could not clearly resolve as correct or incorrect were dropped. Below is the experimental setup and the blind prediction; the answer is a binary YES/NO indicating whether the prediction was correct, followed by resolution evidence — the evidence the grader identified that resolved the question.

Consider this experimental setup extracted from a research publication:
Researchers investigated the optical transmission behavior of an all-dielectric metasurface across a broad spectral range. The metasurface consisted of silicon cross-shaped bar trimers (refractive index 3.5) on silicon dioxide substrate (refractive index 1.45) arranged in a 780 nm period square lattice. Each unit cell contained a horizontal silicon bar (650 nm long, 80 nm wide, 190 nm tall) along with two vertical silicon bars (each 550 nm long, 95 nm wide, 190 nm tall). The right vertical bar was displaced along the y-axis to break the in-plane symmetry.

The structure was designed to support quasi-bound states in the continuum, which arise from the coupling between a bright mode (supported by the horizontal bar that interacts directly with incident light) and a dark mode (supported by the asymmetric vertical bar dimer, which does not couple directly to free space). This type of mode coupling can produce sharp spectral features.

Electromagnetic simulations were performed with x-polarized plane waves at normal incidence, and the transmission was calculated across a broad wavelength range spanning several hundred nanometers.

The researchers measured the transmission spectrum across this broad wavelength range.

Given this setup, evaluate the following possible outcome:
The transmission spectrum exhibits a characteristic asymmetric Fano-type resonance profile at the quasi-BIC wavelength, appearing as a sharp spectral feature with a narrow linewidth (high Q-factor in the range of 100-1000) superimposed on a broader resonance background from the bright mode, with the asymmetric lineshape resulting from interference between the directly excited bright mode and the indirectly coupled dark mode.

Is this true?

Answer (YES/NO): NO